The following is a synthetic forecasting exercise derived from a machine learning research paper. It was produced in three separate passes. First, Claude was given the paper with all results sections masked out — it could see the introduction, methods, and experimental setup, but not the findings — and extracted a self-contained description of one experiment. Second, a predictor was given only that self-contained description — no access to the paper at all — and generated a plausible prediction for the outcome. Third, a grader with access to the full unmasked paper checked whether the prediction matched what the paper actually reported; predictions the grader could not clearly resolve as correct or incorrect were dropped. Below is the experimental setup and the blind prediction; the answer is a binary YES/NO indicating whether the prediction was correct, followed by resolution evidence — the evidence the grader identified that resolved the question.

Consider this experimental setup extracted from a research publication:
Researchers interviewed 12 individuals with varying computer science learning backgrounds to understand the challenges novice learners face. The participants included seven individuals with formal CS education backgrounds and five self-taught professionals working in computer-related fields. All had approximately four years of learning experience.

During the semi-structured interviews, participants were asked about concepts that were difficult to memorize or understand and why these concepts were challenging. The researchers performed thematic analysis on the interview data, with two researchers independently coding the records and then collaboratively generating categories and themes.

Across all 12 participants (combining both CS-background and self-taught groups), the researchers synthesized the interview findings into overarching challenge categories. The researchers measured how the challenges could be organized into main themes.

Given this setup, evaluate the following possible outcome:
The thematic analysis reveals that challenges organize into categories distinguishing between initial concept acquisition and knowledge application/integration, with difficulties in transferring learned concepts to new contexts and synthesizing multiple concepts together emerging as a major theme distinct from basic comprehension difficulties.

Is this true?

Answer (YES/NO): NO